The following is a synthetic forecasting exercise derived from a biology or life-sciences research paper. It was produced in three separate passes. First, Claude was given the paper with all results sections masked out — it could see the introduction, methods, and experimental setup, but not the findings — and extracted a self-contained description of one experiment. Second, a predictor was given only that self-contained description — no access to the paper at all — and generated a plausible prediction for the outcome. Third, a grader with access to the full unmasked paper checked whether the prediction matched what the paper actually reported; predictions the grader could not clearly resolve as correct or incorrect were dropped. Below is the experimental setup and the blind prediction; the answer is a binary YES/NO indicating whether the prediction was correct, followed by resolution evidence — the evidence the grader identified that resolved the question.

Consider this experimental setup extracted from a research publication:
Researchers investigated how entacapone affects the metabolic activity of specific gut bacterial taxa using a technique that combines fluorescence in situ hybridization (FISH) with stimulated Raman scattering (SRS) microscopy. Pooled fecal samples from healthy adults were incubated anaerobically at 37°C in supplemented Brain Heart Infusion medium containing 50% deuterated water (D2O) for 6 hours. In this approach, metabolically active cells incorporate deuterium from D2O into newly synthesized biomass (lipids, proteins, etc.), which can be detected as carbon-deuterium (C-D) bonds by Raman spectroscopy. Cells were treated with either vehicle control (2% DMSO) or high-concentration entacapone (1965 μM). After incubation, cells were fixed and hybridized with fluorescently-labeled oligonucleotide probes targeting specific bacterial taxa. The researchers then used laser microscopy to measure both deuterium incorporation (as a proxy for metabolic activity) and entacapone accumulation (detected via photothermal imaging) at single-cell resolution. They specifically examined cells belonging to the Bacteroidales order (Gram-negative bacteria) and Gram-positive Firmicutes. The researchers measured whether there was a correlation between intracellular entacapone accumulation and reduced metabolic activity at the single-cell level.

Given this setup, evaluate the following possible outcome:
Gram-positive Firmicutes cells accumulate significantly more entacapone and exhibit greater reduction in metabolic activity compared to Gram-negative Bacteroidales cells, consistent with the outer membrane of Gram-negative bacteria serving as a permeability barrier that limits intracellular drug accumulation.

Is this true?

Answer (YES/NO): NO